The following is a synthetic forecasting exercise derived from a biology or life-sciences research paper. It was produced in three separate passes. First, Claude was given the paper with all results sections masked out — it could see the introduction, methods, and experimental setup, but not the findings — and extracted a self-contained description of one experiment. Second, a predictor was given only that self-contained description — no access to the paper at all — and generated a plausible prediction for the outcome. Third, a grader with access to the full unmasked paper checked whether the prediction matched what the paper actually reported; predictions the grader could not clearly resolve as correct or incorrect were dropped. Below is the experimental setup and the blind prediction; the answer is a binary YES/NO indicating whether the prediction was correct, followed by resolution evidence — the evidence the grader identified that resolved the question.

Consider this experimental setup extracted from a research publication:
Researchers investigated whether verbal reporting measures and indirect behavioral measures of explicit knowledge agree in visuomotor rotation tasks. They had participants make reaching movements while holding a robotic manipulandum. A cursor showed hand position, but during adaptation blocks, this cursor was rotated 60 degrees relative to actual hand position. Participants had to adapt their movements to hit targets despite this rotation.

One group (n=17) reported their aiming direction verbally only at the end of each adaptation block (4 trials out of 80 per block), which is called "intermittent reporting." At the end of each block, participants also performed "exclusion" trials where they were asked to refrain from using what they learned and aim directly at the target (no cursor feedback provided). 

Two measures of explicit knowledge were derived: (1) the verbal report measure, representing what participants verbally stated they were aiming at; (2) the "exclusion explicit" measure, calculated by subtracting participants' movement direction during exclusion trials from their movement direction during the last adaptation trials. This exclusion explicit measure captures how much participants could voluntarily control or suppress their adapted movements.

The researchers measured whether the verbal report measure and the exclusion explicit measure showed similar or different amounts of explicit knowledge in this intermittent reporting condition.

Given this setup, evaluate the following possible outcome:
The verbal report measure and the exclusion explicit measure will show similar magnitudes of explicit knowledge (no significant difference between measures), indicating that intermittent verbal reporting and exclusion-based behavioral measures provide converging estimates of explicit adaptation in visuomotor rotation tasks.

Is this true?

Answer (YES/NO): NO